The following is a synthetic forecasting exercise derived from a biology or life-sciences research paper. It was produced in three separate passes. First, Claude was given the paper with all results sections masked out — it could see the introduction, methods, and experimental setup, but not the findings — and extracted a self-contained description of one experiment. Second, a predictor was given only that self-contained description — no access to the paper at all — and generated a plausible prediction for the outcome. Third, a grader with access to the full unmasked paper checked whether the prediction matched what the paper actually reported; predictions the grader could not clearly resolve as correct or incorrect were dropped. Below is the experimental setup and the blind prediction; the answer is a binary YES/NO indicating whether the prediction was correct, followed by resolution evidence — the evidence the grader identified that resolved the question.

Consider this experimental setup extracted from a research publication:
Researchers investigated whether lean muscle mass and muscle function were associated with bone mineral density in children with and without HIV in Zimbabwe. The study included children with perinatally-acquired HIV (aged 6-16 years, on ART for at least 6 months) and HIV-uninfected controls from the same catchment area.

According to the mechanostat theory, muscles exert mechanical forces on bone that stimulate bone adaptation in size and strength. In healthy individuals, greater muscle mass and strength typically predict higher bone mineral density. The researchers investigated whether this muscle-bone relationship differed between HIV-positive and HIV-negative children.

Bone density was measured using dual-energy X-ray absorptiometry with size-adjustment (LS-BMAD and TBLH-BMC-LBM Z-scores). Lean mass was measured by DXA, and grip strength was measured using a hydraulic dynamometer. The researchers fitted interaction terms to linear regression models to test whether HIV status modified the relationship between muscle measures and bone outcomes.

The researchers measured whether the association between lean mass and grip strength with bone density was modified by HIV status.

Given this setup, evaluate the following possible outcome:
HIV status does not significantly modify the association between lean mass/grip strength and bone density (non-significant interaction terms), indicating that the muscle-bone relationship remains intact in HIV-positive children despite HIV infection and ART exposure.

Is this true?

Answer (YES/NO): NO